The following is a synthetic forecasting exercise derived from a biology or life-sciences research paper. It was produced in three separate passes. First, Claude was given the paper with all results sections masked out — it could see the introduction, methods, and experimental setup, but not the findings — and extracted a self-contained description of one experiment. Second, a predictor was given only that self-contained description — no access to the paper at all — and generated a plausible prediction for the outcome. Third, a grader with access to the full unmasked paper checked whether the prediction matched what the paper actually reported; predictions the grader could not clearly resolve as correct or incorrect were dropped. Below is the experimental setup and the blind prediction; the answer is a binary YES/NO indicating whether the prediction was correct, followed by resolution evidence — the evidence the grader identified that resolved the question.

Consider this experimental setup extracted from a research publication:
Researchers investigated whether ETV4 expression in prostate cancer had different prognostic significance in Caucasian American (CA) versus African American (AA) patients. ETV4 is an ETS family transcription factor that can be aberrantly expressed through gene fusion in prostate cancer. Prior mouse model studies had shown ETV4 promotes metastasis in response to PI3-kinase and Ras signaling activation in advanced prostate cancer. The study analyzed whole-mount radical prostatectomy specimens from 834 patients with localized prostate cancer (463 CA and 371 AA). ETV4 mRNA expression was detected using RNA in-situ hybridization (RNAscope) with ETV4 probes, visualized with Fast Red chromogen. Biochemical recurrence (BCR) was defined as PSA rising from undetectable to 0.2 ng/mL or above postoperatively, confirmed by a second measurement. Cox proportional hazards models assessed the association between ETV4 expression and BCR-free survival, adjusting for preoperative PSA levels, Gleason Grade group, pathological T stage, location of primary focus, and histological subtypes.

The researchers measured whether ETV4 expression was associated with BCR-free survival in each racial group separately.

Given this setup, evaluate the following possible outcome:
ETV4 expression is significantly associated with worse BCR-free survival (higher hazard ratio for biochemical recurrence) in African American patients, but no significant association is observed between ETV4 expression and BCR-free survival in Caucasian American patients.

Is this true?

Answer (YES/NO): YES